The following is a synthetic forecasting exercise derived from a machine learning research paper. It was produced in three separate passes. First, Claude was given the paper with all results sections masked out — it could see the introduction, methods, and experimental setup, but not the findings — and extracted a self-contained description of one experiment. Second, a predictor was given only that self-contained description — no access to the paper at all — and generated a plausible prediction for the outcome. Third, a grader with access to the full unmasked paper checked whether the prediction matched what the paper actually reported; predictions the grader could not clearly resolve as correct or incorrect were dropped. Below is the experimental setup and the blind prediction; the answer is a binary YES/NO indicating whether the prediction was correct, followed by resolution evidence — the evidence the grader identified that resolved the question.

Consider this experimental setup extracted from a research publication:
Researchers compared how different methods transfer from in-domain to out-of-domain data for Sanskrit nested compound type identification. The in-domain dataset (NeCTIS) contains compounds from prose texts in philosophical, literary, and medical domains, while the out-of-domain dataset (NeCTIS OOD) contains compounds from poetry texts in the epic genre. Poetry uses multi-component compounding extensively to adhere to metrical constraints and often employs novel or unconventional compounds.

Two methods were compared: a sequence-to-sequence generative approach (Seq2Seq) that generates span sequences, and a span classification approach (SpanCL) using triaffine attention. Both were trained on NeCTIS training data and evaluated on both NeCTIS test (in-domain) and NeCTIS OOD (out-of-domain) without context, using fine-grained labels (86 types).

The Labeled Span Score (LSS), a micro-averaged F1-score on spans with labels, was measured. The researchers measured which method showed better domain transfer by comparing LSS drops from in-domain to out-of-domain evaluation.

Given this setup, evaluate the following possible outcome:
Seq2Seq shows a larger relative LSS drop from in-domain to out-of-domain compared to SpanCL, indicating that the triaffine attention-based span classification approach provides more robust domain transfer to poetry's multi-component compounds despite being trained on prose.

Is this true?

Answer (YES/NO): NO